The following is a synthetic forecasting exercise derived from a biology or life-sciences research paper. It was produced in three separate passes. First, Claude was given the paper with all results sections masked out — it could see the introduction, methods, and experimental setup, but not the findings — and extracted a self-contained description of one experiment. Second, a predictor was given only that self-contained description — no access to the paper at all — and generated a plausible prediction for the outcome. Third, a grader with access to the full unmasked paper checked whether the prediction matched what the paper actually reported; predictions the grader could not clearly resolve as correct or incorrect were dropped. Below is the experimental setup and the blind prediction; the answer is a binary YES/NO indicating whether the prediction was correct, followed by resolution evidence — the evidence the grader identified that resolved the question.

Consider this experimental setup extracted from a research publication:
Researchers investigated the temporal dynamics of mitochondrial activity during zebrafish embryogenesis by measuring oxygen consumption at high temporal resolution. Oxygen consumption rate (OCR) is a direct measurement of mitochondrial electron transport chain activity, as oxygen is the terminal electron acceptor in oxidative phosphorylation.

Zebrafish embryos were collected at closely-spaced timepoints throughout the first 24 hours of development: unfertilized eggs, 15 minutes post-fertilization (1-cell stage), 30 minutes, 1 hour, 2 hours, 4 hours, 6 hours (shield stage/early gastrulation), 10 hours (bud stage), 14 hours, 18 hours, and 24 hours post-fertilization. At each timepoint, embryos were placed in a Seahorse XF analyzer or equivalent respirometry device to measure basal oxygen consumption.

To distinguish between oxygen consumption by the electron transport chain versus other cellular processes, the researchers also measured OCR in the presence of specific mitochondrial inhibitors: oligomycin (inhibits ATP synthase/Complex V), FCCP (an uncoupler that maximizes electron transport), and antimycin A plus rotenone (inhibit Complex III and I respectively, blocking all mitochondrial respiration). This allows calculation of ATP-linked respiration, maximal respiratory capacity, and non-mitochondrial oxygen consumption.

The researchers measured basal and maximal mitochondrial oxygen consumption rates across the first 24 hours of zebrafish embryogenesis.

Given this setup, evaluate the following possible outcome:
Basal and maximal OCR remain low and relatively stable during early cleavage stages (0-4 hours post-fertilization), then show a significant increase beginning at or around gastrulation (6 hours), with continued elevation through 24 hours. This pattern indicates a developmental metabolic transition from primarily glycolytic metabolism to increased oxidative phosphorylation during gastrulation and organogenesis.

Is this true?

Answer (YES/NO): NO